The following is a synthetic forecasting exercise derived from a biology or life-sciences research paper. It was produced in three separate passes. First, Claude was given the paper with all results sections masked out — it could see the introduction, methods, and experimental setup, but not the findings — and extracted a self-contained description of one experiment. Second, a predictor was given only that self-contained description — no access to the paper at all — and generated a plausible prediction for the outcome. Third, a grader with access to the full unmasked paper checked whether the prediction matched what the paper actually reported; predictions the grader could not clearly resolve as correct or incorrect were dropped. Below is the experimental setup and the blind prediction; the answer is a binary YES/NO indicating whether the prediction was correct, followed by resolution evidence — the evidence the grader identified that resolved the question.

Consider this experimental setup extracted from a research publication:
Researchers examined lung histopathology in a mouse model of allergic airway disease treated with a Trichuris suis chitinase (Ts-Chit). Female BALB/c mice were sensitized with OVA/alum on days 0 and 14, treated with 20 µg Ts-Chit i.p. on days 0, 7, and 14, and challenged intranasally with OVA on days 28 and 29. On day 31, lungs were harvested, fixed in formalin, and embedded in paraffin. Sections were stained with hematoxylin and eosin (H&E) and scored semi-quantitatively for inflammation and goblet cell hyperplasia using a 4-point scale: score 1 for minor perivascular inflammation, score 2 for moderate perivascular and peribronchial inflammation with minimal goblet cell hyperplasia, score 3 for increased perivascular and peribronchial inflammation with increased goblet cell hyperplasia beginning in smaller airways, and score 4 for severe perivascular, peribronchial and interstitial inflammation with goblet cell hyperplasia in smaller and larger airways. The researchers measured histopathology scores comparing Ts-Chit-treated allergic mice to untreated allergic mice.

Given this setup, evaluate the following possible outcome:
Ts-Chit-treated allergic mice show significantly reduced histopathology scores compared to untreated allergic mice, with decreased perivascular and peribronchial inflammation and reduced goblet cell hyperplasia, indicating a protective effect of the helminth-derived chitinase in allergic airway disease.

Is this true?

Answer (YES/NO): NO